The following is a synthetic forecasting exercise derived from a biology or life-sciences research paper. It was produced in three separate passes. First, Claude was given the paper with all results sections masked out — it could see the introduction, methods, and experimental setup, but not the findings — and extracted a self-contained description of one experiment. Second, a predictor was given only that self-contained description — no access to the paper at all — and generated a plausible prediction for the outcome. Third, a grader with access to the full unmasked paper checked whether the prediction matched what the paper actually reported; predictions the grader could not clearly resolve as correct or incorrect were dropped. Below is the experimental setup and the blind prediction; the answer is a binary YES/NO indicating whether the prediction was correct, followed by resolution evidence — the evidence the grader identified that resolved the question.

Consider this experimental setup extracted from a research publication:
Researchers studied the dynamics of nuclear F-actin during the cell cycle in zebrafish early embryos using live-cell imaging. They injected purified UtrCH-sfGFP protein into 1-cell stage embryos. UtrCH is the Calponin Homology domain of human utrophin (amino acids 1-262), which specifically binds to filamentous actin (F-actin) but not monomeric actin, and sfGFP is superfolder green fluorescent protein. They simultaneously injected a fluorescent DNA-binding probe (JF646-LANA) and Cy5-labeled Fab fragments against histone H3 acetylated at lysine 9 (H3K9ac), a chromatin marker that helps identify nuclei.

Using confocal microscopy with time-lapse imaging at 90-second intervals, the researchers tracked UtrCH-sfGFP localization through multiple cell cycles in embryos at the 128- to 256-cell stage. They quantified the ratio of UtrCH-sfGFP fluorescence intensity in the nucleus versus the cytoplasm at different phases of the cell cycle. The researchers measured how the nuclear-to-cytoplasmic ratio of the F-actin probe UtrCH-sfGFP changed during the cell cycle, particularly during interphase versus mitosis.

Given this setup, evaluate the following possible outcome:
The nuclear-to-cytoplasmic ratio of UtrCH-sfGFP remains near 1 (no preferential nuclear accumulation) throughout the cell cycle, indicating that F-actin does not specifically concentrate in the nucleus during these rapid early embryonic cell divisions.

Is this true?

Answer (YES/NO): NO